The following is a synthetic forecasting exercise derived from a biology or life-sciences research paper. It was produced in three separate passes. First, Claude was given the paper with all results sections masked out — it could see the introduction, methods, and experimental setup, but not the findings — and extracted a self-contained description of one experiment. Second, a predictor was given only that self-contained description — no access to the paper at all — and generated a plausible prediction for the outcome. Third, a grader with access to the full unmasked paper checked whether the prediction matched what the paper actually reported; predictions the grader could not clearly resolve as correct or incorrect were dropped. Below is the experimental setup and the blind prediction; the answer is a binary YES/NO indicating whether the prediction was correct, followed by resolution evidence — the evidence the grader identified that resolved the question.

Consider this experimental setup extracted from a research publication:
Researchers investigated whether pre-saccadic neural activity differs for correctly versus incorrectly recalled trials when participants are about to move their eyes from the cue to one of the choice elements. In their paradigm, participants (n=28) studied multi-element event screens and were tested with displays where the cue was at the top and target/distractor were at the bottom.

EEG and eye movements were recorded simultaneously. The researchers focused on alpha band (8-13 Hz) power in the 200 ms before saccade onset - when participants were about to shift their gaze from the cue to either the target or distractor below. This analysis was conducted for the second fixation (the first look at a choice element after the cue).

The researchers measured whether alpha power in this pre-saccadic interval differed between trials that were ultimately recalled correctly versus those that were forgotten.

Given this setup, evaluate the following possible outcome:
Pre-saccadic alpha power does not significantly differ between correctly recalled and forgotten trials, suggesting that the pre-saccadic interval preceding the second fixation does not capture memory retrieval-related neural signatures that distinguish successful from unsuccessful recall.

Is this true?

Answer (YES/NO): YES